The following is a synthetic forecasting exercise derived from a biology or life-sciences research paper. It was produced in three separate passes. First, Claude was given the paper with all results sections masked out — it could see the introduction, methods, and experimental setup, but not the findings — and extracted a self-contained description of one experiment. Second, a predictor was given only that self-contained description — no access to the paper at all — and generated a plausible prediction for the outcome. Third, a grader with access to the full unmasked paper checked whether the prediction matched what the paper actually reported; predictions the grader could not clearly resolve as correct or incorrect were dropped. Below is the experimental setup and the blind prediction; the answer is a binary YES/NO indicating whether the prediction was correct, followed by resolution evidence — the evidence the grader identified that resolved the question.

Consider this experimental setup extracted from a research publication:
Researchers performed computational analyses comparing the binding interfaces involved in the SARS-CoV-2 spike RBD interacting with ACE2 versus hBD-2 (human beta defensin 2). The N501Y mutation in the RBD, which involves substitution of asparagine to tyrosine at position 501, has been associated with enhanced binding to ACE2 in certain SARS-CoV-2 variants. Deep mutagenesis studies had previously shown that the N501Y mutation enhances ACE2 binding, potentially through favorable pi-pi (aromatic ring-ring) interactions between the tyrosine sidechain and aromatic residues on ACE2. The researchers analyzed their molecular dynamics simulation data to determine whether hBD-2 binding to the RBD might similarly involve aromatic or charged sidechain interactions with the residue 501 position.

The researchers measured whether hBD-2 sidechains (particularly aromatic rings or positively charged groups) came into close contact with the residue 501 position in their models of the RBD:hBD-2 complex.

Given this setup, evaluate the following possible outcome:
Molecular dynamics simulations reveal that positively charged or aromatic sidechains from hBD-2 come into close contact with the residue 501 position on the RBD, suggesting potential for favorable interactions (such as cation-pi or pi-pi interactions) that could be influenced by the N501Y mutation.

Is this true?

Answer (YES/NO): NO